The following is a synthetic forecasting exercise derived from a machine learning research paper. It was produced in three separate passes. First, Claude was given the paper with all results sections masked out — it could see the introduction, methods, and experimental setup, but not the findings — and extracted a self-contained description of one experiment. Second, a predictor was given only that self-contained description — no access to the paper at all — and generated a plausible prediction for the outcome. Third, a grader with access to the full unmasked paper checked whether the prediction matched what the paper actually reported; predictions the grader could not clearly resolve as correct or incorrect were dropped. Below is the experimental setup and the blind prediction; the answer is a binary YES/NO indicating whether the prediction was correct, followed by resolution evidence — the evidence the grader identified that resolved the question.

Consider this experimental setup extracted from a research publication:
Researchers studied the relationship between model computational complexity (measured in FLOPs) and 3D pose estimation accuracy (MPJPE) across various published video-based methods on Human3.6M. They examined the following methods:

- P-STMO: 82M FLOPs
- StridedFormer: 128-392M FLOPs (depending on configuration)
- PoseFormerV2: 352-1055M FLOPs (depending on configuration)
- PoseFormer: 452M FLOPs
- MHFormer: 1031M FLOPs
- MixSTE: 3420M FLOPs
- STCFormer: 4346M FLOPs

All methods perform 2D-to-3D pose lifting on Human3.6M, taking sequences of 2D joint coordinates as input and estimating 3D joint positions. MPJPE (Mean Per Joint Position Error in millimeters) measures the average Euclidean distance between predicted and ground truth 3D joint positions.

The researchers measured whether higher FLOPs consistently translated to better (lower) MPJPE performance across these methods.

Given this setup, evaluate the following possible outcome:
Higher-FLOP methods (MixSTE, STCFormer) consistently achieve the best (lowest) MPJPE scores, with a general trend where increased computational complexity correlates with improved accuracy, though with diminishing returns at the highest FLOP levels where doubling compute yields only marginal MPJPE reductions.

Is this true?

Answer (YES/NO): NO